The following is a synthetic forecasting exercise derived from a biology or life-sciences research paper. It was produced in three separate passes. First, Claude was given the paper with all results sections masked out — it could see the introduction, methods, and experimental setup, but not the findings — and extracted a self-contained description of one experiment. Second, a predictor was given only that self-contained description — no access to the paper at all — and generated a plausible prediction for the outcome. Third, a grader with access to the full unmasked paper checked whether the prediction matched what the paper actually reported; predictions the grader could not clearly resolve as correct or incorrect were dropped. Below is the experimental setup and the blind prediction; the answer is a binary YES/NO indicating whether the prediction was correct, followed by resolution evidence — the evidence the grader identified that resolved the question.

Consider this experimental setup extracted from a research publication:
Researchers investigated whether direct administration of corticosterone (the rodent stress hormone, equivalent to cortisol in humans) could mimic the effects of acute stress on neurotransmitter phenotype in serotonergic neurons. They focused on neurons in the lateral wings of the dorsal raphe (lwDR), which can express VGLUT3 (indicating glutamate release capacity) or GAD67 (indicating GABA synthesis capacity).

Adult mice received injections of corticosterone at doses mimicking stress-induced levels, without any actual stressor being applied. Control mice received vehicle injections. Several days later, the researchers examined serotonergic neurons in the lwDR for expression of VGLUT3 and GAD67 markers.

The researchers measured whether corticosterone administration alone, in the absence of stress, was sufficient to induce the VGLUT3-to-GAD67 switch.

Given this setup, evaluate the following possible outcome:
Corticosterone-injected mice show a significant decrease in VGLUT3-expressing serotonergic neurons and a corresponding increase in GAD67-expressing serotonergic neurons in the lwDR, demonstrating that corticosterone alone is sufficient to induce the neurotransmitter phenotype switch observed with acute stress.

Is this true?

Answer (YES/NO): NO